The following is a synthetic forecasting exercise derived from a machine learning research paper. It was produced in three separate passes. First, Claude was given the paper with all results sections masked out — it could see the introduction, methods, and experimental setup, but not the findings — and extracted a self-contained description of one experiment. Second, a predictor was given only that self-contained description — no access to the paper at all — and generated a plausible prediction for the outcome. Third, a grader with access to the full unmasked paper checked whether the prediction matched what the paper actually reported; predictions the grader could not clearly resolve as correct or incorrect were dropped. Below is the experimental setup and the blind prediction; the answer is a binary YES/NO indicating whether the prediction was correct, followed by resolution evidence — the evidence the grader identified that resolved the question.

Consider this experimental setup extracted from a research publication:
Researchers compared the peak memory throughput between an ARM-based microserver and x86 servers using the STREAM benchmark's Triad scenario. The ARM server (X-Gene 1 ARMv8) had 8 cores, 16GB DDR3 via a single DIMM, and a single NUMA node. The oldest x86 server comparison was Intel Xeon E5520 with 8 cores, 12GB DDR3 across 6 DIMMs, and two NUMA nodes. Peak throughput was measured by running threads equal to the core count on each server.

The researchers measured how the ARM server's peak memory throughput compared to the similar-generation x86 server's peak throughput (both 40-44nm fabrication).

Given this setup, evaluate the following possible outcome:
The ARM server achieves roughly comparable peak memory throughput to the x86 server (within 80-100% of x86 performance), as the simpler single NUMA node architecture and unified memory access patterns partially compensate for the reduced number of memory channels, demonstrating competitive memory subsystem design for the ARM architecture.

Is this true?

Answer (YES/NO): NO